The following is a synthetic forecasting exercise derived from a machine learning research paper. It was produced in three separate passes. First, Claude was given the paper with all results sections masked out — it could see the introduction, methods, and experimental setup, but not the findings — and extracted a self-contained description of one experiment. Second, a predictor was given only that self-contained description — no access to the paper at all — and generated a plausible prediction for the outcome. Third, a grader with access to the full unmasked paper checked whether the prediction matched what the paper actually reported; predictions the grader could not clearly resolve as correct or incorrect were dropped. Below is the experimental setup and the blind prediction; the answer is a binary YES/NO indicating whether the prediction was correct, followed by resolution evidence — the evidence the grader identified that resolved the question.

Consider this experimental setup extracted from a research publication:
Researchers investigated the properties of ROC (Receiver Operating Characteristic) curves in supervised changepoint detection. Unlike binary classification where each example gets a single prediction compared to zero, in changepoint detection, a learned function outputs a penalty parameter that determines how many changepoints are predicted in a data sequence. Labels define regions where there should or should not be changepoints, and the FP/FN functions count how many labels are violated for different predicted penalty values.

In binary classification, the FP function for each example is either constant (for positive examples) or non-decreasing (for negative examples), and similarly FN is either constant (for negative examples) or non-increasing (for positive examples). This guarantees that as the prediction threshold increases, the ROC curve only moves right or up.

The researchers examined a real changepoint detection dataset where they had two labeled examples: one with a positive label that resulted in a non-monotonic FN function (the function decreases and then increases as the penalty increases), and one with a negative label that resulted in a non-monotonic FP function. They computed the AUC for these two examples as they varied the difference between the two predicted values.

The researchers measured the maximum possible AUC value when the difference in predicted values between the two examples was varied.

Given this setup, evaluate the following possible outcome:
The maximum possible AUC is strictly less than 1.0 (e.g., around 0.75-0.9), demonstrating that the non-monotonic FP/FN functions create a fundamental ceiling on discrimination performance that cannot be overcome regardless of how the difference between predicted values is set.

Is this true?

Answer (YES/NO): NO